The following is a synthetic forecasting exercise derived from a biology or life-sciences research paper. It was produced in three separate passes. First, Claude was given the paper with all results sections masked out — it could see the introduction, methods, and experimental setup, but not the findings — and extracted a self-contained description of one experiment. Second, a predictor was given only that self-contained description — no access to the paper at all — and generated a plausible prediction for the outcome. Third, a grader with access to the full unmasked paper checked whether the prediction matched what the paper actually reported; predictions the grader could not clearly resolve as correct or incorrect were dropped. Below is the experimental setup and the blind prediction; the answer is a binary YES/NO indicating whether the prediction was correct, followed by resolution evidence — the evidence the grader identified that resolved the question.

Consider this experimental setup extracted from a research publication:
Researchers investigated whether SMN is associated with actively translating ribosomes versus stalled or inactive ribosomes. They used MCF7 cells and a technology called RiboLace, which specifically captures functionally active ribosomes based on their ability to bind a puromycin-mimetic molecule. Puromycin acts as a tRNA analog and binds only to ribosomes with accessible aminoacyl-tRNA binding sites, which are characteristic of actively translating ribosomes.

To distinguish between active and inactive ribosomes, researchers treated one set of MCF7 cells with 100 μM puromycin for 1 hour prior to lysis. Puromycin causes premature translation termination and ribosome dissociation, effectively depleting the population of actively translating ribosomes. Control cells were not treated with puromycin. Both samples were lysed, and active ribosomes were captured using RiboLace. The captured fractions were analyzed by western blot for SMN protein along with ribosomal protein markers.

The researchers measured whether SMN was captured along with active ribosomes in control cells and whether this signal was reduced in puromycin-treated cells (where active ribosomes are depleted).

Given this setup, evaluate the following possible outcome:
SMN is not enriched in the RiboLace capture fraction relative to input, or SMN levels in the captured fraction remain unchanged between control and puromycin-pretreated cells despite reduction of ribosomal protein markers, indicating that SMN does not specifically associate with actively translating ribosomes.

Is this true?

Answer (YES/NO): NO